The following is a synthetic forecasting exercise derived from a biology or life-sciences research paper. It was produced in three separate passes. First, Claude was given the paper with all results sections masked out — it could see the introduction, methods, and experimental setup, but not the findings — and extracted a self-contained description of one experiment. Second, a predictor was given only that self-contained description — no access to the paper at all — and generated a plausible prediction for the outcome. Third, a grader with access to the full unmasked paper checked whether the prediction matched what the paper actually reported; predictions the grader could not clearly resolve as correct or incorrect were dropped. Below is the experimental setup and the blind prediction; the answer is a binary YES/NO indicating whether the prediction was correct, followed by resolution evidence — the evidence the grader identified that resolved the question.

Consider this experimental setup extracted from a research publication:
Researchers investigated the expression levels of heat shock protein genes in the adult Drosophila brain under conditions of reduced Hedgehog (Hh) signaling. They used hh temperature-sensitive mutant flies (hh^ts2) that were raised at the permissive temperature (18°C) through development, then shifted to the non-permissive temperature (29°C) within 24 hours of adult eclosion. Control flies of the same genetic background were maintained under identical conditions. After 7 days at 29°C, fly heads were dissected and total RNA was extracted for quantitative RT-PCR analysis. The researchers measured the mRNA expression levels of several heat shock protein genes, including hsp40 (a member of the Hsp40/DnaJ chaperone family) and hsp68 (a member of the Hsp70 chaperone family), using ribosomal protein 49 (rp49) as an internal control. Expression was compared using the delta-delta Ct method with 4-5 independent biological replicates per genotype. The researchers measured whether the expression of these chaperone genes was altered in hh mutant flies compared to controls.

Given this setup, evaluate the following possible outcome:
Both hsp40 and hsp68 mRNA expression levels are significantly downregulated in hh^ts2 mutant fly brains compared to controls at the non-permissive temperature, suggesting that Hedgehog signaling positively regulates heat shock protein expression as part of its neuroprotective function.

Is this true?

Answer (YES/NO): YES